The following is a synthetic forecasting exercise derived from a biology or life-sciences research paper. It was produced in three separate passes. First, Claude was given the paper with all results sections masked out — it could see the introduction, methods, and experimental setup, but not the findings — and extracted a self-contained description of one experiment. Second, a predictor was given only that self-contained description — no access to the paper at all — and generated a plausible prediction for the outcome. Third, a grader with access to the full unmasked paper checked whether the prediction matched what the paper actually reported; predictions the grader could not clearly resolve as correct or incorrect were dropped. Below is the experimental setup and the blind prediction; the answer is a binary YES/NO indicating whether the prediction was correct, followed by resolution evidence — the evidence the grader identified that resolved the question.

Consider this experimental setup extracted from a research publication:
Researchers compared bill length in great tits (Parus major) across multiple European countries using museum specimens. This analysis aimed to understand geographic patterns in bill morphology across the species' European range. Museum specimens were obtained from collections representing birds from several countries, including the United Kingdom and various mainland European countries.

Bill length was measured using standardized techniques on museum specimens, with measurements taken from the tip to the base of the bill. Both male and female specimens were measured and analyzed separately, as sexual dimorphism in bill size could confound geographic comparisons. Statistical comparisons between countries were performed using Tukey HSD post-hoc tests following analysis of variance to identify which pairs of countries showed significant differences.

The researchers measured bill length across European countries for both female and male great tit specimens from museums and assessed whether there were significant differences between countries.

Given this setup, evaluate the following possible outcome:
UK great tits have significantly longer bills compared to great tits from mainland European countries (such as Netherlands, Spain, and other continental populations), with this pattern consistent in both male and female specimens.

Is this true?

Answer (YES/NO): NO